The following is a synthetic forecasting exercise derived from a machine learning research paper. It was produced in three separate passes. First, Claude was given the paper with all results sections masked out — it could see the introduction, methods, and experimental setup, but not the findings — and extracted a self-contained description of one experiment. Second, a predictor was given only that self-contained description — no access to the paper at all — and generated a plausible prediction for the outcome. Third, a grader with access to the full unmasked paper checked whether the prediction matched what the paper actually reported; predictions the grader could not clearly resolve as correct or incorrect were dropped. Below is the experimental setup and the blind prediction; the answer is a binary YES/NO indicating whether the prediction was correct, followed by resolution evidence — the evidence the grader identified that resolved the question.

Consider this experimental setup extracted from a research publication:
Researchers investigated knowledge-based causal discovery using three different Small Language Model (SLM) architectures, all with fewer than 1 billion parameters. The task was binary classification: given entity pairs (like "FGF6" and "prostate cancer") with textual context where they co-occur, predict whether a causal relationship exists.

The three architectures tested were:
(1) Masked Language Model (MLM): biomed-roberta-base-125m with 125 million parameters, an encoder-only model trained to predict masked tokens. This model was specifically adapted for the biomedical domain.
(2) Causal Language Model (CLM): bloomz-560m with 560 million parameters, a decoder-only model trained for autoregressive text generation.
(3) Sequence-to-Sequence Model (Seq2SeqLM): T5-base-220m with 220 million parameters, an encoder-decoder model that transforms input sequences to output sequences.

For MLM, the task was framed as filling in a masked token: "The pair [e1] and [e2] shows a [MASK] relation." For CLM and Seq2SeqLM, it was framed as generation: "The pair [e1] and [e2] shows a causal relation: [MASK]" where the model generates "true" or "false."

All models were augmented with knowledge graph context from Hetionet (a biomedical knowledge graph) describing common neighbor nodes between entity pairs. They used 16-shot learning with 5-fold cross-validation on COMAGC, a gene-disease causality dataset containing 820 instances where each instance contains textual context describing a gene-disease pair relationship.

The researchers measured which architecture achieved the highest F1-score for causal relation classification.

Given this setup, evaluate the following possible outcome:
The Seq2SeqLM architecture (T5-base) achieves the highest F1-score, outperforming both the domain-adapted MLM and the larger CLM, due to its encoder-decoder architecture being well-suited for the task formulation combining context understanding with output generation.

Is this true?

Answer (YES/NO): NO